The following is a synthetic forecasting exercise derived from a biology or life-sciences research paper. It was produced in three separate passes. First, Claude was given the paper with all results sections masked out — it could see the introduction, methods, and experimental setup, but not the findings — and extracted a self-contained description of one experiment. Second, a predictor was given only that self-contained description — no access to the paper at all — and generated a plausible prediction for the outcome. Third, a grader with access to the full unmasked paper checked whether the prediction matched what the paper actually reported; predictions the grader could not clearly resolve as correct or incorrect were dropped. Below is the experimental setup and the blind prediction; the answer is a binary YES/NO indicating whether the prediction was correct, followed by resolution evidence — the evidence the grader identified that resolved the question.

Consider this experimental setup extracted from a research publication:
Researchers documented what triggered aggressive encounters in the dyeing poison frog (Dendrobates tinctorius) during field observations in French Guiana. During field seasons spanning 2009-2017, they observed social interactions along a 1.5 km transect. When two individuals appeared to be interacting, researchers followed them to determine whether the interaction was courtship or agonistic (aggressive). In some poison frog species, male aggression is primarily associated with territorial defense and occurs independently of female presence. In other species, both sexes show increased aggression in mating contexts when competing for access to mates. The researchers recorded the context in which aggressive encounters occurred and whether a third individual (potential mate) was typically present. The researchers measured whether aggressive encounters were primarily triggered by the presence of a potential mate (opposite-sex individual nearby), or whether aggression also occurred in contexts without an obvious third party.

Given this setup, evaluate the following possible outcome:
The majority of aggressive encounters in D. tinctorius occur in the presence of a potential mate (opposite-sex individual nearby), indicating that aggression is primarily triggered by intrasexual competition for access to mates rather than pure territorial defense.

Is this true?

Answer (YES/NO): NO